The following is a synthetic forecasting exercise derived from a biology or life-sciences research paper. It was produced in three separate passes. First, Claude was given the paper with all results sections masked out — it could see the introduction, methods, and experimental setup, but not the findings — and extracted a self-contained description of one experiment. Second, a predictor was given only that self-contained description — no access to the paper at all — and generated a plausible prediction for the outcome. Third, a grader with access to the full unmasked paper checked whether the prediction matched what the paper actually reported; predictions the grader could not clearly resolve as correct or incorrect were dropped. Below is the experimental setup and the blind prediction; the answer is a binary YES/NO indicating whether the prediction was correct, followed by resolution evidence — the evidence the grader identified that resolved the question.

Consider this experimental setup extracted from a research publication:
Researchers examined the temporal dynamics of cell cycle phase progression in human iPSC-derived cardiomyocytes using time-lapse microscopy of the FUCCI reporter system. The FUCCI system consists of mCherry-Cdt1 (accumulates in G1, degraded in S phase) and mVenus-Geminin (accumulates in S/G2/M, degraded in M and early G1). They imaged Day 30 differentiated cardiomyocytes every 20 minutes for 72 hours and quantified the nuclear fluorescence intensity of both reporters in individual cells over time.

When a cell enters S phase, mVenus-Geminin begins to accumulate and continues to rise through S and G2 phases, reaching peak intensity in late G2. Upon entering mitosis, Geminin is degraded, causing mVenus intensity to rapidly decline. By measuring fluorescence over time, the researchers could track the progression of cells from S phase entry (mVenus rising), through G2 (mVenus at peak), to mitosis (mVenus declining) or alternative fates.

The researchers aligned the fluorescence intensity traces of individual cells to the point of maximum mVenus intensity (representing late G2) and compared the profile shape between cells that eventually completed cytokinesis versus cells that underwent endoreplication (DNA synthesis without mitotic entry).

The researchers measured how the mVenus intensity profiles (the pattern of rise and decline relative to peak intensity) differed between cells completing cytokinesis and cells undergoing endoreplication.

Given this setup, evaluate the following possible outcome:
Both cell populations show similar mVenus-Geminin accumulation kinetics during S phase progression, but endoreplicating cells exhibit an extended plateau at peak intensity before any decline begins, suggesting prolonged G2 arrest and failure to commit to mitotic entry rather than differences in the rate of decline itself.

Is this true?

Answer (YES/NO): NO